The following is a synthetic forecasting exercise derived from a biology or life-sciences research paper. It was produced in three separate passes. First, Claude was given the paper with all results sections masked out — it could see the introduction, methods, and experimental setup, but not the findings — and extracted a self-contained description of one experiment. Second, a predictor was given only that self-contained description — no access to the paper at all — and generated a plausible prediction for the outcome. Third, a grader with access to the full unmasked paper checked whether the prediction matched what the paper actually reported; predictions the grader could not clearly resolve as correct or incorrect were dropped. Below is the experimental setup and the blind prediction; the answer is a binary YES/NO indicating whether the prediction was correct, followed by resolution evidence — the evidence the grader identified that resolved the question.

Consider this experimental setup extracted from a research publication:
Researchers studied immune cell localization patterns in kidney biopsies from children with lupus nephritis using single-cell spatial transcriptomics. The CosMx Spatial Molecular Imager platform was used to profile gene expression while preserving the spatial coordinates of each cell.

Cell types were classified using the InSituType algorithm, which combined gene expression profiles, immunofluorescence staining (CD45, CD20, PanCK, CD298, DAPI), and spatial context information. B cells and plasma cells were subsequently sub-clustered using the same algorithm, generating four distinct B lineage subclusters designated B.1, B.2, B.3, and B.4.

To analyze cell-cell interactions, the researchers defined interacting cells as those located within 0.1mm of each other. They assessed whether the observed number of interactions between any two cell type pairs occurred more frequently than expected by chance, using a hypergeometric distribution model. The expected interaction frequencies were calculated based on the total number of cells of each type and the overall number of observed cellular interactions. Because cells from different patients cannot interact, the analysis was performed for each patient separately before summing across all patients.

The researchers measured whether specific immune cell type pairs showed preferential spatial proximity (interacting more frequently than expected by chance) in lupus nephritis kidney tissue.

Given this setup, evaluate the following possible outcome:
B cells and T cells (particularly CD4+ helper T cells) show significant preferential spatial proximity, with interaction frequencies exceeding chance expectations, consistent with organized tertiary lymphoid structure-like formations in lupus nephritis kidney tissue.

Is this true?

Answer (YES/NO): NO